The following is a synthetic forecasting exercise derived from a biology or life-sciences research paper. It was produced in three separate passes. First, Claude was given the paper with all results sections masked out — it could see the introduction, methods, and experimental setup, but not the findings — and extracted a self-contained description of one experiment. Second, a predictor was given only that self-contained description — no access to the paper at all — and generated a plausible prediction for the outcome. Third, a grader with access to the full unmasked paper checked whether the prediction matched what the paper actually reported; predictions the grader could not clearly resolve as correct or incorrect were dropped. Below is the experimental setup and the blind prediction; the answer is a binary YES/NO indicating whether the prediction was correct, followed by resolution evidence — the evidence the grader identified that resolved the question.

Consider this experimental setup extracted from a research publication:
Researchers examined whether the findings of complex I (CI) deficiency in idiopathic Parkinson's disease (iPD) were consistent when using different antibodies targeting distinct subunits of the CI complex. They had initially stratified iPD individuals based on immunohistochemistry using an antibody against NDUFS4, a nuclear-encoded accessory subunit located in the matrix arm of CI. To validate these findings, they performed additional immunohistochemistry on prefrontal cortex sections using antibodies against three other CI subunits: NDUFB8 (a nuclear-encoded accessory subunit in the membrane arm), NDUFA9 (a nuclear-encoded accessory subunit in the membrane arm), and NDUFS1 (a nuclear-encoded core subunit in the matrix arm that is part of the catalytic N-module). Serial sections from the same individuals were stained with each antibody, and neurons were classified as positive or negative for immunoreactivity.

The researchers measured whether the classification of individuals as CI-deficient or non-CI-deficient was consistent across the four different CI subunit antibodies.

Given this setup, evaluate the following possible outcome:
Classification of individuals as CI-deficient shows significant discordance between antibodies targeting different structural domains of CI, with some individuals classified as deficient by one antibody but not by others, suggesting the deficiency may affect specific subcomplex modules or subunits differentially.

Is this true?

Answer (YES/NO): NO